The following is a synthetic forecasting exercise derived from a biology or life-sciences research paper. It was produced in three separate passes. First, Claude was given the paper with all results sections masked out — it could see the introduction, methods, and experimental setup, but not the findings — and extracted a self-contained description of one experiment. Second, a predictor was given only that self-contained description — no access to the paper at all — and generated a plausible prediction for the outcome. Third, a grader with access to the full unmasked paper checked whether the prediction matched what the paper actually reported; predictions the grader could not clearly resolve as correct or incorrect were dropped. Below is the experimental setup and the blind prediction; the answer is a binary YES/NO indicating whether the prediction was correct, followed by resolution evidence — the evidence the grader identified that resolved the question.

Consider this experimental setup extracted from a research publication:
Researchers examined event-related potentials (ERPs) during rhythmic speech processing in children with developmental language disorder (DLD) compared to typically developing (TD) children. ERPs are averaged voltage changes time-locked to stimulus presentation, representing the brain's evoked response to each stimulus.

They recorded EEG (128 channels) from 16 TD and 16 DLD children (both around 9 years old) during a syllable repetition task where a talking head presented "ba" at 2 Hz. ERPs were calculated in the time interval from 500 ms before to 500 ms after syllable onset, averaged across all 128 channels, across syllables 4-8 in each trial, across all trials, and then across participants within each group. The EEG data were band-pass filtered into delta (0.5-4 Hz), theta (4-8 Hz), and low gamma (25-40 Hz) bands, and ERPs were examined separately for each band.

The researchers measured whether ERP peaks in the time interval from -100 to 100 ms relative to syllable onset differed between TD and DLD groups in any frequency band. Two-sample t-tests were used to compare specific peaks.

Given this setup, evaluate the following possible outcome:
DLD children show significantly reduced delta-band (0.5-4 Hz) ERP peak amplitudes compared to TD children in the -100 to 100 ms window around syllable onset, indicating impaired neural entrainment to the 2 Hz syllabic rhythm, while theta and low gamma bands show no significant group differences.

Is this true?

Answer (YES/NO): NO